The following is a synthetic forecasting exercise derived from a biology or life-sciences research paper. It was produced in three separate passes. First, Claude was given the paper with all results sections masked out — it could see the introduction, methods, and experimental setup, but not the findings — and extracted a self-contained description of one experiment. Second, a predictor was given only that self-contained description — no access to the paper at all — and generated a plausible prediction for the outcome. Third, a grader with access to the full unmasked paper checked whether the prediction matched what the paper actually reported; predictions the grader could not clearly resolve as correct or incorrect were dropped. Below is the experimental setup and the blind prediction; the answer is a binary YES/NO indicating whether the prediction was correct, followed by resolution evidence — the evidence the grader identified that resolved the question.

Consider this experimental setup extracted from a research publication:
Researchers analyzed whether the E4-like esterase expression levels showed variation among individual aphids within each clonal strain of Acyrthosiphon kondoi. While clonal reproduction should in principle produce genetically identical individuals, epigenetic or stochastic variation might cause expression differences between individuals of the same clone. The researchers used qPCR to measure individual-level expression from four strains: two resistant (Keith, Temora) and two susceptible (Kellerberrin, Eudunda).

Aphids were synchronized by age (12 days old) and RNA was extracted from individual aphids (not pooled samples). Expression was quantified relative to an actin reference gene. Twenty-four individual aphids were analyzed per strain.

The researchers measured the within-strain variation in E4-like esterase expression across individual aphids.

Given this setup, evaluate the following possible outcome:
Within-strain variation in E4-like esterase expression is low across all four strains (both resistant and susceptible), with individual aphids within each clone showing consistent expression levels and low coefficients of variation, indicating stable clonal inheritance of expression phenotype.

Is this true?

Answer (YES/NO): YES